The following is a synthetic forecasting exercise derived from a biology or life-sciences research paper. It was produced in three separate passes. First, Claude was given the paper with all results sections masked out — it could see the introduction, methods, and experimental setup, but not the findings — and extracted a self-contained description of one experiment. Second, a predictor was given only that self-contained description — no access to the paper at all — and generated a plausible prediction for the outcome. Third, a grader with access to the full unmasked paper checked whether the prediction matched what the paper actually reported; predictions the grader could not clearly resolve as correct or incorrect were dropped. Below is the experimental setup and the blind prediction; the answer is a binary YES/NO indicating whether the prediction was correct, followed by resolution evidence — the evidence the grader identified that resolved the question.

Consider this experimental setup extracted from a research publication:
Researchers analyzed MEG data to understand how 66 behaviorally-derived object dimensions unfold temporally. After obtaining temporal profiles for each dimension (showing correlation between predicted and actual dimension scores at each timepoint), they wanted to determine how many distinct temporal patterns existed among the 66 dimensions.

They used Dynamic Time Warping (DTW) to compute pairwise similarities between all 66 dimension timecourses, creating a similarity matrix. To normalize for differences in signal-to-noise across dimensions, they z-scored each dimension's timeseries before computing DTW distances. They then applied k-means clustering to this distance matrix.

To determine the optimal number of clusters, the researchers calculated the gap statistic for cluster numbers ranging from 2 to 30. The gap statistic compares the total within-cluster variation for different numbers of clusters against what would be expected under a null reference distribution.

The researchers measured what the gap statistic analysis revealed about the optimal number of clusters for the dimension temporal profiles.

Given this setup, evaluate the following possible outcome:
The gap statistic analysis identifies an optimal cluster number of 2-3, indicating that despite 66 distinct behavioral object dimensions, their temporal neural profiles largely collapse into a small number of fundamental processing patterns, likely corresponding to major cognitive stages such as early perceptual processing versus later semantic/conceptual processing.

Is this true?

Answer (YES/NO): NO